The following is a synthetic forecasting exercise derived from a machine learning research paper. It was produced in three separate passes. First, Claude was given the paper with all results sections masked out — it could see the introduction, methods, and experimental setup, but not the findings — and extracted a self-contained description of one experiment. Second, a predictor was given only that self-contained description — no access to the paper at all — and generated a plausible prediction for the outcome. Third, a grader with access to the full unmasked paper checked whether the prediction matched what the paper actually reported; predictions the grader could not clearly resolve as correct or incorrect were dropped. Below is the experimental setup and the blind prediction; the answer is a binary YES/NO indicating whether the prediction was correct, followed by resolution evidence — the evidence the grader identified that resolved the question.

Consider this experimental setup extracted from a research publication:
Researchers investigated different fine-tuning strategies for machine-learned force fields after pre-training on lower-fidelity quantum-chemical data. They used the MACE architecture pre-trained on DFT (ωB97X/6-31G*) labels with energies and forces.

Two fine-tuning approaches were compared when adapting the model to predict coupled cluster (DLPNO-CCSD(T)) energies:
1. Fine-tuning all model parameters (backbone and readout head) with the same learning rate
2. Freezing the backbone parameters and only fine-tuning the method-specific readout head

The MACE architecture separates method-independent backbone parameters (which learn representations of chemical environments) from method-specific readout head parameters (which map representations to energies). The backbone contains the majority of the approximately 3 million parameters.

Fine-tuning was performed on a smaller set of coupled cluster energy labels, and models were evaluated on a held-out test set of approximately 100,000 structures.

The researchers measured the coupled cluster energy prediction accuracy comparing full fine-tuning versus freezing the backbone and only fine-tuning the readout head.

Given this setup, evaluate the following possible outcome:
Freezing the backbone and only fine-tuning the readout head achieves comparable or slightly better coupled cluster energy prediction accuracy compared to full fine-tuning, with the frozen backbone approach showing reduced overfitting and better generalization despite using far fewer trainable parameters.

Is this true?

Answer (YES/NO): NO